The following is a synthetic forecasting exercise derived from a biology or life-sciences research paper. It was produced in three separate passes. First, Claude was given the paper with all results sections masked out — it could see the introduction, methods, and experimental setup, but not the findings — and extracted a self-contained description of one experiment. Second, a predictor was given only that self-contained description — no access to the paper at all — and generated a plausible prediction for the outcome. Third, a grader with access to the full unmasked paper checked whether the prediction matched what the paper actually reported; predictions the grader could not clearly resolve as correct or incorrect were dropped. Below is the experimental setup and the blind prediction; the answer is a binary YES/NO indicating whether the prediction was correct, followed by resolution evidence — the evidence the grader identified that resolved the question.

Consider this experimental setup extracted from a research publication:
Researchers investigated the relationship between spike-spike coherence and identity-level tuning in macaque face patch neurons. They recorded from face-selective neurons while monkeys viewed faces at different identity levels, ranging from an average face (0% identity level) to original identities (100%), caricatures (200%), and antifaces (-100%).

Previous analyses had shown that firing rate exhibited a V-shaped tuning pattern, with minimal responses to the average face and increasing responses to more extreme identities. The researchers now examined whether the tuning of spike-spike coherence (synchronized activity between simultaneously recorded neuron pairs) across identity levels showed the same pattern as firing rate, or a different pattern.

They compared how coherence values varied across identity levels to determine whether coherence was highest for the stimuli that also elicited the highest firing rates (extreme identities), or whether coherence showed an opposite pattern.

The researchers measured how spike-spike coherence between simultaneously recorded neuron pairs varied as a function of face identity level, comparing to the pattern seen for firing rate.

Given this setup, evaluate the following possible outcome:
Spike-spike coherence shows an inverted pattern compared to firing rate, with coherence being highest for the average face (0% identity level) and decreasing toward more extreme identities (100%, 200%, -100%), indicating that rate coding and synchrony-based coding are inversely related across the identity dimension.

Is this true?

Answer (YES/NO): YES